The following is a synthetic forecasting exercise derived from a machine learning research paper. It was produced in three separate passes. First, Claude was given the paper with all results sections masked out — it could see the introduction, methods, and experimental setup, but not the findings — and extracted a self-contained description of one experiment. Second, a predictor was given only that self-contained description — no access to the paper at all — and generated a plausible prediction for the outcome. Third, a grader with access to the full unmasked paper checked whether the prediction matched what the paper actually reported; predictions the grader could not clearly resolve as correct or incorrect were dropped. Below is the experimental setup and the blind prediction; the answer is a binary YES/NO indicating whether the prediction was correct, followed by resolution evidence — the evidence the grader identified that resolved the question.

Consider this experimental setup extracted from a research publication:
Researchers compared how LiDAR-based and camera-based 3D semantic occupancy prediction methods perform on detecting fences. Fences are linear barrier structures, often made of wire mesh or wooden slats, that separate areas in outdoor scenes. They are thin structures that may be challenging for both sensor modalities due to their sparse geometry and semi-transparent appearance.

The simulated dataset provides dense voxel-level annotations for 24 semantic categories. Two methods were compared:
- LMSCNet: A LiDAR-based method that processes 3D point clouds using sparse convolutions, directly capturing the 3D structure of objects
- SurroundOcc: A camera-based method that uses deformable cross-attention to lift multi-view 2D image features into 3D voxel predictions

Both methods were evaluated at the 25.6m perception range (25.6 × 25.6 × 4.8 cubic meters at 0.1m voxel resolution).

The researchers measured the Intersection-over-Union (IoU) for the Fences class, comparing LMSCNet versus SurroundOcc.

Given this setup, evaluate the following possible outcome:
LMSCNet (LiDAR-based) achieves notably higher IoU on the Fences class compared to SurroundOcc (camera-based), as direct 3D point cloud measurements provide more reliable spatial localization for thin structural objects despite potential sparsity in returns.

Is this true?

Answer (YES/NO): YES